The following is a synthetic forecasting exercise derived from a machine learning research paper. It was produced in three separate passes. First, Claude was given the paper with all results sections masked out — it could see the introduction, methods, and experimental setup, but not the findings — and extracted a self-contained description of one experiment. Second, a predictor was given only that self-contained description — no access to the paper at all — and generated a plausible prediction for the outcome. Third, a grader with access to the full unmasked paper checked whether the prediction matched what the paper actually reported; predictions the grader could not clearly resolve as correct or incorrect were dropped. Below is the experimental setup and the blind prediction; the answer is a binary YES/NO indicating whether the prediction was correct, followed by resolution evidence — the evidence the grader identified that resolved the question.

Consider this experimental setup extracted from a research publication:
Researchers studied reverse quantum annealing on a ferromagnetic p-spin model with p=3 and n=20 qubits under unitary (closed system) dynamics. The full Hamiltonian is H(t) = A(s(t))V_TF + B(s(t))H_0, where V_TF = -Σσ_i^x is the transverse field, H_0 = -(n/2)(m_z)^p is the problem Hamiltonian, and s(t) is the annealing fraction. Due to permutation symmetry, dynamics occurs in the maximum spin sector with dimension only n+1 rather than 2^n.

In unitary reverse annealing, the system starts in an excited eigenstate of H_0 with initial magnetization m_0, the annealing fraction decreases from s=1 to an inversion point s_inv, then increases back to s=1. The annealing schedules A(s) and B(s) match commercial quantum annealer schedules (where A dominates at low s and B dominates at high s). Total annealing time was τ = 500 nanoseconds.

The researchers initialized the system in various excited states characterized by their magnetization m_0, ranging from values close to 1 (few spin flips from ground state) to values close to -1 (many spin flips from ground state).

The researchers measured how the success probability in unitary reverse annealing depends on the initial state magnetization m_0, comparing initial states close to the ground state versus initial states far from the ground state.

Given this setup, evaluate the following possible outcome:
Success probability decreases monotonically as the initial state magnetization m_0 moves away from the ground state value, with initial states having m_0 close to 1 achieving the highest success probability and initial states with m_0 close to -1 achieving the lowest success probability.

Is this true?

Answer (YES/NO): YES